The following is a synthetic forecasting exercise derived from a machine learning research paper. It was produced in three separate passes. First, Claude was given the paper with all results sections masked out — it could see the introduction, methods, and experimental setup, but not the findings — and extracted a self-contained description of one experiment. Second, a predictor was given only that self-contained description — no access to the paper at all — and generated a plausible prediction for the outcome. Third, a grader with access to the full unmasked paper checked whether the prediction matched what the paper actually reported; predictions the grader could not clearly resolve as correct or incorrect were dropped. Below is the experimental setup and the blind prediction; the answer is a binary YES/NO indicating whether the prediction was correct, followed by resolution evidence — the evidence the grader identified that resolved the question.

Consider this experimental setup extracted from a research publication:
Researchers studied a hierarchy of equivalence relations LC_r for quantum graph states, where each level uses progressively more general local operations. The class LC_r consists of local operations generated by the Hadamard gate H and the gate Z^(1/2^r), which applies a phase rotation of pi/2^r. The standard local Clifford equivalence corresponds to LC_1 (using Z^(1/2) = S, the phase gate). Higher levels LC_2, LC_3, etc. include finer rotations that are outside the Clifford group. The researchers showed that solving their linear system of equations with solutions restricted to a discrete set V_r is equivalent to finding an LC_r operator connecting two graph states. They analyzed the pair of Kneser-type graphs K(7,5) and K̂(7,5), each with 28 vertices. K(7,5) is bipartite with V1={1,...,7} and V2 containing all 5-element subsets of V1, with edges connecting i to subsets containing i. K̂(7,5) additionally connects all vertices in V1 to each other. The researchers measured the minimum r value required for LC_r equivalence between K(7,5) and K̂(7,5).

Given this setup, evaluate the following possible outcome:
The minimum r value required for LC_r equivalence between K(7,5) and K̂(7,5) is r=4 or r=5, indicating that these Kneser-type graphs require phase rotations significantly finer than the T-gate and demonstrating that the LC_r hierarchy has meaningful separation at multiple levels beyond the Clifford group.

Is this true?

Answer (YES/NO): NO